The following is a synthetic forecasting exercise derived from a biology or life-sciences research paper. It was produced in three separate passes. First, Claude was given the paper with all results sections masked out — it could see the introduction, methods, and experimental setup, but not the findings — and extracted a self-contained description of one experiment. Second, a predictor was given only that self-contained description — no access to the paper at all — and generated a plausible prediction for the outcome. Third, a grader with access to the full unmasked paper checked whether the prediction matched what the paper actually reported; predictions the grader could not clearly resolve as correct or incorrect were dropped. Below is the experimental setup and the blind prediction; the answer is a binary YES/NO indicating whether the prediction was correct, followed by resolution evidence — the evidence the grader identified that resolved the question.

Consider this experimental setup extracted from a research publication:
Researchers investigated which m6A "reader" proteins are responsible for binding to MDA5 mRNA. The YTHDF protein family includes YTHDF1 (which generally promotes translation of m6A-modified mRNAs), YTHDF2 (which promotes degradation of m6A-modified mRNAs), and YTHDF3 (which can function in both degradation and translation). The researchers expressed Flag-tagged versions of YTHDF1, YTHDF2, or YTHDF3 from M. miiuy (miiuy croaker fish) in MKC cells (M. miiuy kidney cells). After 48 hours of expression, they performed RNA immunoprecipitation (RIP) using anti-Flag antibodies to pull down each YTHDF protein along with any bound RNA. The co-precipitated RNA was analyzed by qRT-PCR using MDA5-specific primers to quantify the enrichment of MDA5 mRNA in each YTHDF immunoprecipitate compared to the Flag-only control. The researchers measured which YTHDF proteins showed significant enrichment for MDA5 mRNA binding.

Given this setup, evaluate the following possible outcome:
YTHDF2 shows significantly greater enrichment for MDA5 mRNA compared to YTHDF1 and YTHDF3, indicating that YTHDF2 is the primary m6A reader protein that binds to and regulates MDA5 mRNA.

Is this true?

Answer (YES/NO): NO